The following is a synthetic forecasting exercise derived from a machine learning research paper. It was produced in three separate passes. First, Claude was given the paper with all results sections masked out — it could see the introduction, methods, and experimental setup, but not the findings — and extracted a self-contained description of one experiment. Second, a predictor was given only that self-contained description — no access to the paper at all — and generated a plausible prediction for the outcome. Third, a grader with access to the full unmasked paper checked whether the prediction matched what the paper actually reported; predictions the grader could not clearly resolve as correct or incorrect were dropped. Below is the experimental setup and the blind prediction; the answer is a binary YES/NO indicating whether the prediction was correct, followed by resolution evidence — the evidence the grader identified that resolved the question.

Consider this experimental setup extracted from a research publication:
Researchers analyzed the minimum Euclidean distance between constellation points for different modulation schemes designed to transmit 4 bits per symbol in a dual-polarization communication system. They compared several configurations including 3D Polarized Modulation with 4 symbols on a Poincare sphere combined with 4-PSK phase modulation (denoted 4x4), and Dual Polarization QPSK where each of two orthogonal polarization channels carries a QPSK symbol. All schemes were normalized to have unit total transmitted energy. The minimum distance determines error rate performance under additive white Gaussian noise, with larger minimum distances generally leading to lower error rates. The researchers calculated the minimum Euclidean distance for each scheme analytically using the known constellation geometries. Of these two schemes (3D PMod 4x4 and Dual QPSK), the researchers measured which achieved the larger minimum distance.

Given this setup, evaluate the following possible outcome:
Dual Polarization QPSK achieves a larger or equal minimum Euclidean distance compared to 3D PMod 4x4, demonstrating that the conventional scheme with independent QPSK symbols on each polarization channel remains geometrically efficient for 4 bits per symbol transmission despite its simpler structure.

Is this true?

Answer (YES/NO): YES